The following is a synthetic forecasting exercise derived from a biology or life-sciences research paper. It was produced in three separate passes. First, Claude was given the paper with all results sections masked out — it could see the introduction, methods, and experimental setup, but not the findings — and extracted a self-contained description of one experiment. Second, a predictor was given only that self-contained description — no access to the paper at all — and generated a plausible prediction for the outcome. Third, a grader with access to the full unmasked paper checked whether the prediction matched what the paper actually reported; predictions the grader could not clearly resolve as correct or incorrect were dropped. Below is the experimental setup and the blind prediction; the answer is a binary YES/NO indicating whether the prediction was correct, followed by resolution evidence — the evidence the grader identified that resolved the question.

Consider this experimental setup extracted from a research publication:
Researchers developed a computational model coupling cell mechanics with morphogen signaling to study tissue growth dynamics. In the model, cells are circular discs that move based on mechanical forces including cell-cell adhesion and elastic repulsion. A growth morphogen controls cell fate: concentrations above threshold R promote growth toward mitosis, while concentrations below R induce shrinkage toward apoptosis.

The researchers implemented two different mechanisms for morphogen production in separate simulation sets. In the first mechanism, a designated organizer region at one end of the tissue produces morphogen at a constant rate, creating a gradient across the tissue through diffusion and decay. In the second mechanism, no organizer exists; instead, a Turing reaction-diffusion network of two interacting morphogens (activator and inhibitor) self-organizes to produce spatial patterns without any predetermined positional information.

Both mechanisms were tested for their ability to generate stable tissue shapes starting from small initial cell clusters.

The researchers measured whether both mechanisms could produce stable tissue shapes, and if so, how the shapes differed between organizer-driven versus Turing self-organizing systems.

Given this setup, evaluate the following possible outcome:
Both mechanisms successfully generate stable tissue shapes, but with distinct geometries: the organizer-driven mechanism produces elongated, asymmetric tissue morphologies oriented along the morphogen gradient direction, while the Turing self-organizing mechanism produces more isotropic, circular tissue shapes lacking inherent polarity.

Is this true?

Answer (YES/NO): NO